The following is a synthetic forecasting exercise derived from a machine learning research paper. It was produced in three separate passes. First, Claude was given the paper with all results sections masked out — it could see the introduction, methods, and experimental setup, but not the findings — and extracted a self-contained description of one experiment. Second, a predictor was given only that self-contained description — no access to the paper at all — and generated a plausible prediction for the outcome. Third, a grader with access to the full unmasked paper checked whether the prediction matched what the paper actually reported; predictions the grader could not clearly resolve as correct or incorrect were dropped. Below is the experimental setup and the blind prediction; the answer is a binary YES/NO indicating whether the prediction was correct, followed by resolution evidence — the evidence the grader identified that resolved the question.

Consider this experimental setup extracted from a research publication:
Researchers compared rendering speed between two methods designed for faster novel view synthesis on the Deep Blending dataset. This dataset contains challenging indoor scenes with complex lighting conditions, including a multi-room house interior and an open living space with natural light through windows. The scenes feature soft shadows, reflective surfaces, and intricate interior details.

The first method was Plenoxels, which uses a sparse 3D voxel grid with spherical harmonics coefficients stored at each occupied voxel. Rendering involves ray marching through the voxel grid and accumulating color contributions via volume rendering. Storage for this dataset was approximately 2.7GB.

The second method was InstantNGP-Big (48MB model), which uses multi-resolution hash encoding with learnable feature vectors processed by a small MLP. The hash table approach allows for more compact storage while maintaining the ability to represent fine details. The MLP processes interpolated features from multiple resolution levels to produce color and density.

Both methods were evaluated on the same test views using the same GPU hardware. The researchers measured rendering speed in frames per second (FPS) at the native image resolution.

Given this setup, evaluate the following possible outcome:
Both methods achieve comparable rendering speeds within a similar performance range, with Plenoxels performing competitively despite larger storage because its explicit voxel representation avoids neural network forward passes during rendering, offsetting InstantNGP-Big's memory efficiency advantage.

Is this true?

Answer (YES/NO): NO